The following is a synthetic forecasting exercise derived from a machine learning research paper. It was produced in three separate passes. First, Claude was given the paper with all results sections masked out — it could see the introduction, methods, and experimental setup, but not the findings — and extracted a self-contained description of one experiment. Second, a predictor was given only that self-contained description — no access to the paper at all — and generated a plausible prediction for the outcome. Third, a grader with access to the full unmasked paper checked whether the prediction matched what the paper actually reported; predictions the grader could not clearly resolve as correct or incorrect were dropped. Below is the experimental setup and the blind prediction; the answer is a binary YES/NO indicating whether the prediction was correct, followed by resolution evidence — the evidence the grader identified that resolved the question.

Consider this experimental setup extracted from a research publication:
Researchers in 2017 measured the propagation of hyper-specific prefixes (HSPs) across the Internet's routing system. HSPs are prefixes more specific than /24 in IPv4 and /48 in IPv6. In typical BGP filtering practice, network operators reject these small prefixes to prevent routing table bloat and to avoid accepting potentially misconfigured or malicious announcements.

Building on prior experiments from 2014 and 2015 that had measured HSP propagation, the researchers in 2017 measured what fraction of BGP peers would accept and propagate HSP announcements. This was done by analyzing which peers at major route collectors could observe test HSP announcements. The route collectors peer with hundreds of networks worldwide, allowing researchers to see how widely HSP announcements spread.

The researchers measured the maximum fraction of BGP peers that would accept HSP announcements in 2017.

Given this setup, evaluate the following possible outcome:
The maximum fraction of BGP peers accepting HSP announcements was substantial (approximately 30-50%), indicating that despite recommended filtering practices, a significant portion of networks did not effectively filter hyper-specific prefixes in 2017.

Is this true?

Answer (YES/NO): NO